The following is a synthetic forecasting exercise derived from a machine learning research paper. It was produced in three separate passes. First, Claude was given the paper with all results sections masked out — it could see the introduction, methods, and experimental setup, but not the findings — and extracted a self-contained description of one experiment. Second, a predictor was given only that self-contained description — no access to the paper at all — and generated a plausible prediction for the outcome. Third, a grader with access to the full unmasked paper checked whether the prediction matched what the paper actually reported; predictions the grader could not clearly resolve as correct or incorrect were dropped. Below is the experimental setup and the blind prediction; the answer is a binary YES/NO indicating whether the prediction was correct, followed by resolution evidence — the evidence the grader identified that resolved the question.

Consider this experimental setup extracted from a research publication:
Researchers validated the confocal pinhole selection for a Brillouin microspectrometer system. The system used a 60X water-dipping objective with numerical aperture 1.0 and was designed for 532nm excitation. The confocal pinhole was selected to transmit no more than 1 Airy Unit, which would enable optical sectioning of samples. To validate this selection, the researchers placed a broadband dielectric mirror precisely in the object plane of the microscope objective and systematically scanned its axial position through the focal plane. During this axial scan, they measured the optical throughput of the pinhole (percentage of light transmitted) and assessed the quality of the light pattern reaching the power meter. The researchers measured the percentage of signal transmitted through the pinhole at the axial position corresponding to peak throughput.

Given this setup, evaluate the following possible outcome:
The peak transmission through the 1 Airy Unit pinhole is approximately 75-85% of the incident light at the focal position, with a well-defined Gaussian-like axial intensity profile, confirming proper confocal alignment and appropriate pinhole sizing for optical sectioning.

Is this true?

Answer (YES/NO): NO